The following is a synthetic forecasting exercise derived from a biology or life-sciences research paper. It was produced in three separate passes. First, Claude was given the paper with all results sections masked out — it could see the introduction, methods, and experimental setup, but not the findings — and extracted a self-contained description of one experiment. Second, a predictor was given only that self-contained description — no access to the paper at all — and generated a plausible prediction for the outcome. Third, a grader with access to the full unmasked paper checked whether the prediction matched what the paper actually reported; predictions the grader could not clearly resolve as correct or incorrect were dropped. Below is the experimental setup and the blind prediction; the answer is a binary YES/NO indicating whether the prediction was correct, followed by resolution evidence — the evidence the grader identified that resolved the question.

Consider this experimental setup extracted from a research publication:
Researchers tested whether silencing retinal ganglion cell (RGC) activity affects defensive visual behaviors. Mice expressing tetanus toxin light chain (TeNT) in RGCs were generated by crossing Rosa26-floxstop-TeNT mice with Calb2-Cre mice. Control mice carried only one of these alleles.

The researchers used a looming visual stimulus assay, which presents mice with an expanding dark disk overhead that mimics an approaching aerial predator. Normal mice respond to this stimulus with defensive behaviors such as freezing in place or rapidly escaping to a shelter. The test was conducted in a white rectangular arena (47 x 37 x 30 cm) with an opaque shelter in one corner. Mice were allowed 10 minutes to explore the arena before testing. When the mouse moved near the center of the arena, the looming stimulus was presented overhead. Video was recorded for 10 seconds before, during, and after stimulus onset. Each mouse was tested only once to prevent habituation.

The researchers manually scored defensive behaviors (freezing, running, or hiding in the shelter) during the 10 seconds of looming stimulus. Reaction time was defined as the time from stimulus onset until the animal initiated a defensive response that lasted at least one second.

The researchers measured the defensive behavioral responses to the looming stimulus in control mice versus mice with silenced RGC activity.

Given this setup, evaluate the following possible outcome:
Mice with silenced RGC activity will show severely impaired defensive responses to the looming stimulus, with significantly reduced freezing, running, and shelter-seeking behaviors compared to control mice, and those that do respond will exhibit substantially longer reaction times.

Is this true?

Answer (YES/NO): NO